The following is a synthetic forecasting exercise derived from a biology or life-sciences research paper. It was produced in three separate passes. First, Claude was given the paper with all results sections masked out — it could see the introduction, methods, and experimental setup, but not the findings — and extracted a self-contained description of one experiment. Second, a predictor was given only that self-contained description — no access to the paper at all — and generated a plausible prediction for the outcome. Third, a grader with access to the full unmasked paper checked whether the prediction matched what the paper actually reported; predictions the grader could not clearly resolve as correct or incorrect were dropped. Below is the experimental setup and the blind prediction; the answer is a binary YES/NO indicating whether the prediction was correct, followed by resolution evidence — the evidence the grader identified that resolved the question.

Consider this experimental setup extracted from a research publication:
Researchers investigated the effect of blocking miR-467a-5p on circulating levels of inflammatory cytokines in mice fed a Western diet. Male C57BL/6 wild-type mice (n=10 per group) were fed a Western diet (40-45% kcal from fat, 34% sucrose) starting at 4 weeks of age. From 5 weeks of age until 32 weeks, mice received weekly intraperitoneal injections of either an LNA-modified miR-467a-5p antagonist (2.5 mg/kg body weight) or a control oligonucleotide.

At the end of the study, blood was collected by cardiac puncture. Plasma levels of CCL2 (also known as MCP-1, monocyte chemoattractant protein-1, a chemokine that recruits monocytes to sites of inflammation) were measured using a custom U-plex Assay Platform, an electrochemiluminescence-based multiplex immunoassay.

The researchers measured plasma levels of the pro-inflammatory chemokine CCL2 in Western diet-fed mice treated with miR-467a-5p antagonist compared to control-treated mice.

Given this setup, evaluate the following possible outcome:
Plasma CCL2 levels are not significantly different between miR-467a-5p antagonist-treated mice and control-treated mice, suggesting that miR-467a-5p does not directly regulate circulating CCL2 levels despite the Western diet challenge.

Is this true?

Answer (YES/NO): NO